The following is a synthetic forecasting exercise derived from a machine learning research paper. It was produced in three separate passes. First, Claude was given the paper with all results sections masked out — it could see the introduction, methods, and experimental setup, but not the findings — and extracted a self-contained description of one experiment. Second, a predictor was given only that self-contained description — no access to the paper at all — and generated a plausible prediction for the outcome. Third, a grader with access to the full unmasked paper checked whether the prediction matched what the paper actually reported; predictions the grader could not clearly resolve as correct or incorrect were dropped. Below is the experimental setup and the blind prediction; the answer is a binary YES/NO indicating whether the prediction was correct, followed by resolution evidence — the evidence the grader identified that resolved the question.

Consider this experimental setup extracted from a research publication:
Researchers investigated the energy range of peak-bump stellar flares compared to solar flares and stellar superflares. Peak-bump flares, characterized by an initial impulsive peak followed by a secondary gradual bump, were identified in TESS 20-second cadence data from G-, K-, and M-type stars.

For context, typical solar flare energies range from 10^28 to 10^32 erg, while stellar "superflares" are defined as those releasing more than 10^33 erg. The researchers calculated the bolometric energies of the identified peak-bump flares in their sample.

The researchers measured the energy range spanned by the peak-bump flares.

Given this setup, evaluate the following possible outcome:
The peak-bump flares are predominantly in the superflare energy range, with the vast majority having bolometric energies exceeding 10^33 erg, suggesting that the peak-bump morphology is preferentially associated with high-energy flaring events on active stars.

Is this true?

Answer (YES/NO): NO